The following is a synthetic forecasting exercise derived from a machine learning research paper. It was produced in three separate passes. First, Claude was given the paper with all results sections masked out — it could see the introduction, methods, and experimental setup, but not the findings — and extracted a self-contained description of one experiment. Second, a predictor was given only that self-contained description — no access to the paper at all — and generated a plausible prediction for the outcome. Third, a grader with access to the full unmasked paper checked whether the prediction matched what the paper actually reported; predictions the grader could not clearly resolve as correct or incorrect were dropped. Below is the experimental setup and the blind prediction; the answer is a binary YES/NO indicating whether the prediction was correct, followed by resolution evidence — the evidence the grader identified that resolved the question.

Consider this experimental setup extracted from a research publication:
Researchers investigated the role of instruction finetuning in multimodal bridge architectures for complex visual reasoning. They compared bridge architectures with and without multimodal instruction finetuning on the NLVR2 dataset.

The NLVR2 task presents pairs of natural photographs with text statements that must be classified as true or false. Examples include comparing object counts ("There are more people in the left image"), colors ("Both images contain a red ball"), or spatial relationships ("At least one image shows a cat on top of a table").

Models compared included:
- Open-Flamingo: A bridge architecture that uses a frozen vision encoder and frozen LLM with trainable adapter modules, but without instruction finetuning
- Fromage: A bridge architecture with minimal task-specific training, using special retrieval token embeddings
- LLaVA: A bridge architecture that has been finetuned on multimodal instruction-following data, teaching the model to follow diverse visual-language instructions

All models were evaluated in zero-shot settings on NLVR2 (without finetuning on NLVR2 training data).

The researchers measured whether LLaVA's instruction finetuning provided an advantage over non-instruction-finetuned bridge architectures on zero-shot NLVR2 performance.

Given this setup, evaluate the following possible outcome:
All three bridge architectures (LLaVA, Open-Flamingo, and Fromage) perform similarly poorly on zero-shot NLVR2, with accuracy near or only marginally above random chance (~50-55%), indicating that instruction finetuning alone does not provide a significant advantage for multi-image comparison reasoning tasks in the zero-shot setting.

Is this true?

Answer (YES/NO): NO